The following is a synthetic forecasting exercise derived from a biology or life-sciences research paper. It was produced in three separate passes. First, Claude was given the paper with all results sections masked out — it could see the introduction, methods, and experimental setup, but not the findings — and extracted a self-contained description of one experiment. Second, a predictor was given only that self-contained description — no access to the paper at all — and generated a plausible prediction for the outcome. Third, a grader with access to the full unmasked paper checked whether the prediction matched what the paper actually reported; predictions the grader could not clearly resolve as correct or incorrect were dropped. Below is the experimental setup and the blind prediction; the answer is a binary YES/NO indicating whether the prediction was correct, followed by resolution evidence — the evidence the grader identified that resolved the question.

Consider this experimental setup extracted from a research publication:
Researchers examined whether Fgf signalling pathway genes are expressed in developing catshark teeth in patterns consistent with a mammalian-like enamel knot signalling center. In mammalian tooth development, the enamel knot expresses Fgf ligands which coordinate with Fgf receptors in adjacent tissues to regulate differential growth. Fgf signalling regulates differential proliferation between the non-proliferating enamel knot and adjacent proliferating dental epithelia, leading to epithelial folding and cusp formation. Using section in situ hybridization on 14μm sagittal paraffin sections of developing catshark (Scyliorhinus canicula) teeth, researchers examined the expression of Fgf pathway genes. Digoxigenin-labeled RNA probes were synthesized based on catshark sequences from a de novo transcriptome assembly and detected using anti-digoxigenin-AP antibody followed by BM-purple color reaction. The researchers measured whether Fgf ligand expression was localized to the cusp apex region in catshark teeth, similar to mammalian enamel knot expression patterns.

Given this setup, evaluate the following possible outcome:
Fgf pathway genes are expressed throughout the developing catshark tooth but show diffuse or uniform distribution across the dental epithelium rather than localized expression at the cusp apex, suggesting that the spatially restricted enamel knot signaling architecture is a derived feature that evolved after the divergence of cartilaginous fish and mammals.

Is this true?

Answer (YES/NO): NO